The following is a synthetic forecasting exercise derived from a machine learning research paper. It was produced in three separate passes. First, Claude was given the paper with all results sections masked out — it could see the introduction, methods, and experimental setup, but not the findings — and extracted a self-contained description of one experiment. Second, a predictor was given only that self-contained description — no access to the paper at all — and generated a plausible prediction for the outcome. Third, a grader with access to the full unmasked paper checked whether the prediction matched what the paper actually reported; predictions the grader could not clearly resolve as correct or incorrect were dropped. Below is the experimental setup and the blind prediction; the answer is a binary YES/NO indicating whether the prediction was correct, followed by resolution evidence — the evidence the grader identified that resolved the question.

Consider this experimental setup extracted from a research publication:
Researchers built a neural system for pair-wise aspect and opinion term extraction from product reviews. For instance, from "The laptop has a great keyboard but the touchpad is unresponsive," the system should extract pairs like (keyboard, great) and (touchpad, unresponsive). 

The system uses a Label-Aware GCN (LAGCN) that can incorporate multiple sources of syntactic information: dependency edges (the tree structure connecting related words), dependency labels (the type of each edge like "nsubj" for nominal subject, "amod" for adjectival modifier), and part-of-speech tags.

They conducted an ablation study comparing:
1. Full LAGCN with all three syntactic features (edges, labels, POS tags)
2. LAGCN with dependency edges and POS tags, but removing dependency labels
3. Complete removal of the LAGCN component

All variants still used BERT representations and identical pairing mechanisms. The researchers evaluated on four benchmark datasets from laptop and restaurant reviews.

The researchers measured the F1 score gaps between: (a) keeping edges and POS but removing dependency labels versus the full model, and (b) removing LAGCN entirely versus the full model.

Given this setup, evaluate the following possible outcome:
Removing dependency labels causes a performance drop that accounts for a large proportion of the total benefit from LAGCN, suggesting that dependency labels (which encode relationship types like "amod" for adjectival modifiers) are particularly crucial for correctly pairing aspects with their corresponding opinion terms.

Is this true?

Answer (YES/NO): NO